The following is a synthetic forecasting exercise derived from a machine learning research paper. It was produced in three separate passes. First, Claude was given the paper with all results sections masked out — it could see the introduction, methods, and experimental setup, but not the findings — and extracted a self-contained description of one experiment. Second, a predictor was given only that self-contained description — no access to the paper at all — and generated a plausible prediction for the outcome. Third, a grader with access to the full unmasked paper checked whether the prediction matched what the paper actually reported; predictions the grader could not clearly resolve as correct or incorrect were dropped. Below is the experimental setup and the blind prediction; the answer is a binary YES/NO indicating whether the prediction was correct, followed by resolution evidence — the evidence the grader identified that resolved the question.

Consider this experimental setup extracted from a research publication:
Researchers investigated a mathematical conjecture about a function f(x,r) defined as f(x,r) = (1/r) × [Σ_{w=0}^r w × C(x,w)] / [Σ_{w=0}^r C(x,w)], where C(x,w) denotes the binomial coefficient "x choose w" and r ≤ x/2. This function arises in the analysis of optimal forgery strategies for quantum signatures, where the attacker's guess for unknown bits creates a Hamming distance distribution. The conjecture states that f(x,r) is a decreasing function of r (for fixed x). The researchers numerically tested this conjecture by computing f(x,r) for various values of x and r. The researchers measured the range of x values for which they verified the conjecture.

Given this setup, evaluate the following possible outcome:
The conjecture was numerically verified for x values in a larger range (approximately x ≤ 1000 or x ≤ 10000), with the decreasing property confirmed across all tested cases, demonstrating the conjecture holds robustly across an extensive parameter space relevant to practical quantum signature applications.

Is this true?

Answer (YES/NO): NO